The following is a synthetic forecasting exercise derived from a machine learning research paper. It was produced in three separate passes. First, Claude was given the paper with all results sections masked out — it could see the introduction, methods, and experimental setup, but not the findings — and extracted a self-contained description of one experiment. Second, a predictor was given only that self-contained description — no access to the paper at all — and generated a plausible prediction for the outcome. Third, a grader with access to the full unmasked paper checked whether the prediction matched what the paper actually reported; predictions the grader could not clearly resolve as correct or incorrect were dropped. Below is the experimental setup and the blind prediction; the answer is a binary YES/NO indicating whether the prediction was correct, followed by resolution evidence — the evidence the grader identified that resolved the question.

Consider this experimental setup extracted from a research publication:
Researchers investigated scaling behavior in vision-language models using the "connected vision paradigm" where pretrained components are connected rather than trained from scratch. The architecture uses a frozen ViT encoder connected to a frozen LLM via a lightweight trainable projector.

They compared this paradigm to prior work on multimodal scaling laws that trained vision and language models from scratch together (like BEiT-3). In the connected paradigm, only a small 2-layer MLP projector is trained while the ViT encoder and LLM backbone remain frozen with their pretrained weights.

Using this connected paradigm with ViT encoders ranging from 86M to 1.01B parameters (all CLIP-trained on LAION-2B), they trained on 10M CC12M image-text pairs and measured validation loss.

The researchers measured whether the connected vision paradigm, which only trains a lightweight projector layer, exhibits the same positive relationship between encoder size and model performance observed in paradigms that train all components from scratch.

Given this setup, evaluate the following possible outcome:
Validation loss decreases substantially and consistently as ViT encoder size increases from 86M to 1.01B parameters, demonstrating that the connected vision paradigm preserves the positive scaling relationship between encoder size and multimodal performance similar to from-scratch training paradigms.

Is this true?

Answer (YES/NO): NO